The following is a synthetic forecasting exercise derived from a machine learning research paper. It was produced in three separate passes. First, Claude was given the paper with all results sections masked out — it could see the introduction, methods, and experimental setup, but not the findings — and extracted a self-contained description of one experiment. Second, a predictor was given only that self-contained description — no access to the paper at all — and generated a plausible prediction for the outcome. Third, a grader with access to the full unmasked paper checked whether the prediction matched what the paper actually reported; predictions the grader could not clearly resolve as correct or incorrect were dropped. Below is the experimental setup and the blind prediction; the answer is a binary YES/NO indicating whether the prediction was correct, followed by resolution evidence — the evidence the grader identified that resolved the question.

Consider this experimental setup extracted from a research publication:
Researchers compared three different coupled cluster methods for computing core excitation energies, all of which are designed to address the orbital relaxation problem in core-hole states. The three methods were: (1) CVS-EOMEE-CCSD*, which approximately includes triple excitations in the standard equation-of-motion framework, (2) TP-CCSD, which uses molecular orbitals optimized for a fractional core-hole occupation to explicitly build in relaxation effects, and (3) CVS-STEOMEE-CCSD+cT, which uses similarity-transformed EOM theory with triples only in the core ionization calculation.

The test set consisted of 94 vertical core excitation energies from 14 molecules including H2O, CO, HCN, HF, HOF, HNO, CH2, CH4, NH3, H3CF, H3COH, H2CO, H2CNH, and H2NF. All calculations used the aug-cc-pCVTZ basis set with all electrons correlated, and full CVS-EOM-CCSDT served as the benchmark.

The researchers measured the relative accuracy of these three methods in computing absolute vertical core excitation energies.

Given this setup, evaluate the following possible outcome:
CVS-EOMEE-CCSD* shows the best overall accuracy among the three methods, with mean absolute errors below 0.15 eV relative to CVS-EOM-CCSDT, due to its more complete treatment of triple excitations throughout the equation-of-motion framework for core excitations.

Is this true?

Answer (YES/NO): NO